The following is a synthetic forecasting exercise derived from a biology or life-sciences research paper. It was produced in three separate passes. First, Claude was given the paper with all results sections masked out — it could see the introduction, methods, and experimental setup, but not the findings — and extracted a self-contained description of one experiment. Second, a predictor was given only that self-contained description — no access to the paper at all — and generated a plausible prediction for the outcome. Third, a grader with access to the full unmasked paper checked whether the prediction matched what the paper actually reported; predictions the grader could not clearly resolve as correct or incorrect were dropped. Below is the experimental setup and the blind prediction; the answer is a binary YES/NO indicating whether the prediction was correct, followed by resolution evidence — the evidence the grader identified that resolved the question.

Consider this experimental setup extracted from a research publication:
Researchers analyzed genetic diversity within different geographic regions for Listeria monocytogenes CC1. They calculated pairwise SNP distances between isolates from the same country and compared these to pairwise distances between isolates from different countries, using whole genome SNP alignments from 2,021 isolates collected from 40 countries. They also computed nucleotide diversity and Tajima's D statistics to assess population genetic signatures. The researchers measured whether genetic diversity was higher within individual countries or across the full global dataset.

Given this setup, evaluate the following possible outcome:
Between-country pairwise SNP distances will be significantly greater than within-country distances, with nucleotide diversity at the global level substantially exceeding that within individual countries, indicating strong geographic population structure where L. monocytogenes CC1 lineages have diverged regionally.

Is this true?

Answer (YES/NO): YES